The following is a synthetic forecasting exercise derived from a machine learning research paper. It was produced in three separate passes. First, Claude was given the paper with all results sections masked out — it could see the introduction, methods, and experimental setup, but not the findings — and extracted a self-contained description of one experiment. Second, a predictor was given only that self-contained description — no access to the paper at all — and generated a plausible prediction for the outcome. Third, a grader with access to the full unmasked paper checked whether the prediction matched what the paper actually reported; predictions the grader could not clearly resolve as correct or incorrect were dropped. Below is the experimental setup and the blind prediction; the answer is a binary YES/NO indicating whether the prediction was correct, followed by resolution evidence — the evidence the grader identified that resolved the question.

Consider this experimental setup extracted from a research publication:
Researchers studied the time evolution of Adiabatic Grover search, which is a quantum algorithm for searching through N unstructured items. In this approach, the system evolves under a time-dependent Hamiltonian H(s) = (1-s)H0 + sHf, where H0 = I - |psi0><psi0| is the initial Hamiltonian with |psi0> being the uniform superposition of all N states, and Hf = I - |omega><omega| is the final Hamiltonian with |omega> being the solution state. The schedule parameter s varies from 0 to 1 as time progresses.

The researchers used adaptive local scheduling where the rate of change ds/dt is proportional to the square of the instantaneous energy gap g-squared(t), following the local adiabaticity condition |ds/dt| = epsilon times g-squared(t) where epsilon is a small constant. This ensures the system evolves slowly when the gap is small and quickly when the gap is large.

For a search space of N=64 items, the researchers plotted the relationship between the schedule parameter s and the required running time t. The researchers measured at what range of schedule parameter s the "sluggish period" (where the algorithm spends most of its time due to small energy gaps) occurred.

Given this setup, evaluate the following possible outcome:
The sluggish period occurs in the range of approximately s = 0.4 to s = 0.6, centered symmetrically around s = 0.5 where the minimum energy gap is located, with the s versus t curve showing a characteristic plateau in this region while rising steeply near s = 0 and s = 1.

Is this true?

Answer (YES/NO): YES